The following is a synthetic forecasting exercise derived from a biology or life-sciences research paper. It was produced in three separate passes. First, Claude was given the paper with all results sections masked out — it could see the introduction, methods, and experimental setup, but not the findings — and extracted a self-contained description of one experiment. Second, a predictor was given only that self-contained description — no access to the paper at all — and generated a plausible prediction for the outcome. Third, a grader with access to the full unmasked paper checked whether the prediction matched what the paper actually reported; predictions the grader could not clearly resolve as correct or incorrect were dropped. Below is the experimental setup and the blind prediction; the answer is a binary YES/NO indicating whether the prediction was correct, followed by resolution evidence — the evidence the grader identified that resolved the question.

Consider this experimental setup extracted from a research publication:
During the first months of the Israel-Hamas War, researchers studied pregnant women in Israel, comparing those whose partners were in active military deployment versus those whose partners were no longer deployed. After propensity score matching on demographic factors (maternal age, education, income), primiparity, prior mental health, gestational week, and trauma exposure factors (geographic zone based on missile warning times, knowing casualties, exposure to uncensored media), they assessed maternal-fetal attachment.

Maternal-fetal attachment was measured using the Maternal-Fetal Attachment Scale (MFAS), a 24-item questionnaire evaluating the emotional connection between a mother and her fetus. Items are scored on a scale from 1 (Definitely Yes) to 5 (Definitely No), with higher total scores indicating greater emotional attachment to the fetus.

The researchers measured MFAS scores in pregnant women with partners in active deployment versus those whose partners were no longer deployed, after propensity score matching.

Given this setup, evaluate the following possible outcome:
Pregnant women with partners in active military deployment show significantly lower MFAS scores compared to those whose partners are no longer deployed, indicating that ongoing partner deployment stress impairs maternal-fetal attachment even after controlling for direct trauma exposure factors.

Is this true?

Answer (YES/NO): NO